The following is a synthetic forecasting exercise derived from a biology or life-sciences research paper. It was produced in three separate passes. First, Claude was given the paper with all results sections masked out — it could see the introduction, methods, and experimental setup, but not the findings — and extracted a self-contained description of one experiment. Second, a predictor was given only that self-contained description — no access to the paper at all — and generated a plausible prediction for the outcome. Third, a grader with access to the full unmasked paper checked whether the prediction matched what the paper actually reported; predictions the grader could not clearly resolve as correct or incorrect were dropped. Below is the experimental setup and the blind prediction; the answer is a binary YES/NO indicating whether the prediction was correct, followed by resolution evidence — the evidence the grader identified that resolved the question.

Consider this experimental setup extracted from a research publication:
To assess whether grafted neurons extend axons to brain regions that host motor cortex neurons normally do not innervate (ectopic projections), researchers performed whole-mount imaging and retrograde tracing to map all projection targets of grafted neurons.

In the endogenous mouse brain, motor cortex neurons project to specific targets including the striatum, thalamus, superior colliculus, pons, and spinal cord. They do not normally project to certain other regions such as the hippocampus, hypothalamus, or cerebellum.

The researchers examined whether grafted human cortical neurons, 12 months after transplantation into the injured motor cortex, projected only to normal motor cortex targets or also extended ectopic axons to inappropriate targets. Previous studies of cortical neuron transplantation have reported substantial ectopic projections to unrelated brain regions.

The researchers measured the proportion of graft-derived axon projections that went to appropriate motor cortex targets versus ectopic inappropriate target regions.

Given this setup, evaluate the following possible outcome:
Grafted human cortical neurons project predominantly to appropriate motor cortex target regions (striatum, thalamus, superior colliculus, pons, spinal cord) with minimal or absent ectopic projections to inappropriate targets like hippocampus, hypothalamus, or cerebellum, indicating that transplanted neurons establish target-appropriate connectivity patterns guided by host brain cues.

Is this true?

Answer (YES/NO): YES